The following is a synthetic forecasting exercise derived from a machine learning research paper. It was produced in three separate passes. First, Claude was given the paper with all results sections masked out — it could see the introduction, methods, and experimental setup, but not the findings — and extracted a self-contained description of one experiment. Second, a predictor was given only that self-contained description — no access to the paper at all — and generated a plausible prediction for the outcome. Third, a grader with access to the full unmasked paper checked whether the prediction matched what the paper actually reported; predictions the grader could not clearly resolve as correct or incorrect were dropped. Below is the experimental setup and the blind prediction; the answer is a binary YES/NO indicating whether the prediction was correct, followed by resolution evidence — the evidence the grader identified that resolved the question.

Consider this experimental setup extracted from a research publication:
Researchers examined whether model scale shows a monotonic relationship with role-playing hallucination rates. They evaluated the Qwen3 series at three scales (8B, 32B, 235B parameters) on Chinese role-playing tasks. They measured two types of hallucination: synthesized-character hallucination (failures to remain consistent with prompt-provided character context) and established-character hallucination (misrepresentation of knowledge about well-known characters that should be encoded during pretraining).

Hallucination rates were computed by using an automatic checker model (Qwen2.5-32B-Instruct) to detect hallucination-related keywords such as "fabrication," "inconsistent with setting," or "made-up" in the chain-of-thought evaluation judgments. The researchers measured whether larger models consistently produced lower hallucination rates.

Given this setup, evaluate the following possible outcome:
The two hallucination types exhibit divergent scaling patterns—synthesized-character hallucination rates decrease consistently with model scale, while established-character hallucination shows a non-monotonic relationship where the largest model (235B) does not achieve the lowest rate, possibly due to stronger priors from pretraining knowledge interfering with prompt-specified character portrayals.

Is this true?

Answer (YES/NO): NO